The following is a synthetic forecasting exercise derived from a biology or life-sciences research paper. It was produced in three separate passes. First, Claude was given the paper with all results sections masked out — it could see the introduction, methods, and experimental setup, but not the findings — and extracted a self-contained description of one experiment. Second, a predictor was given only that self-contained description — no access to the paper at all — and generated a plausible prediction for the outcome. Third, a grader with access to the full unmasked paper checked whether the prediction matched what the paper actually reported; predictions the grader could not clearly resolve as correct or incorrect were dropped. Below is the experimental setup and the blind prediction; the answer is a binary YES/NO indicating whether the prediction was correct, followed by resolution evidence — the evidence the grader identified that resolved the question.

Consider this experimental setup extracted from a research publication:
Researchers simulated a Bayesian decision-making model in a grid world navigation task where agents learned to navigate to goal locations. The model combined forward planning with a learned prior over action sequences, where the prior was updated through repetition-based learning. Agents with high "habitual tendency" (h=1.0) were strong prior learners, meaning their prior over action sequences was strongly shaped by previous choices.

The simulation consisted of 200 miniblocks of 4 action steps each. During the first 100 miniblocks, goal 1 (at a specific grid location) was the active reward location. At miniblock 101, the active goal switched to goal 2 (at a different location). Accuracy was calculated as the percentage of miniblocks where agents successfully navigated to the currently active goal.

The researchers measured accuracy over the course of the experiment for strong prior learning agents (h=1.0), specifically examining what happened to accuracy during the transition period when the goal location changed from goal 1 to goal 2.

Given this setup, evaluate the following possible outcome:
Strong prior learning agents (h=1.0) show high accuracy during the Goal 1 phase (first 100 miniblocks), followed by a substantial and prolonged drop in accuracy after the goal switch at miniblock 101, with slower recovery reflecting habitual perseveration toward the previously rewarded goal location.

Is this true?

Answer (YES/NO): NO